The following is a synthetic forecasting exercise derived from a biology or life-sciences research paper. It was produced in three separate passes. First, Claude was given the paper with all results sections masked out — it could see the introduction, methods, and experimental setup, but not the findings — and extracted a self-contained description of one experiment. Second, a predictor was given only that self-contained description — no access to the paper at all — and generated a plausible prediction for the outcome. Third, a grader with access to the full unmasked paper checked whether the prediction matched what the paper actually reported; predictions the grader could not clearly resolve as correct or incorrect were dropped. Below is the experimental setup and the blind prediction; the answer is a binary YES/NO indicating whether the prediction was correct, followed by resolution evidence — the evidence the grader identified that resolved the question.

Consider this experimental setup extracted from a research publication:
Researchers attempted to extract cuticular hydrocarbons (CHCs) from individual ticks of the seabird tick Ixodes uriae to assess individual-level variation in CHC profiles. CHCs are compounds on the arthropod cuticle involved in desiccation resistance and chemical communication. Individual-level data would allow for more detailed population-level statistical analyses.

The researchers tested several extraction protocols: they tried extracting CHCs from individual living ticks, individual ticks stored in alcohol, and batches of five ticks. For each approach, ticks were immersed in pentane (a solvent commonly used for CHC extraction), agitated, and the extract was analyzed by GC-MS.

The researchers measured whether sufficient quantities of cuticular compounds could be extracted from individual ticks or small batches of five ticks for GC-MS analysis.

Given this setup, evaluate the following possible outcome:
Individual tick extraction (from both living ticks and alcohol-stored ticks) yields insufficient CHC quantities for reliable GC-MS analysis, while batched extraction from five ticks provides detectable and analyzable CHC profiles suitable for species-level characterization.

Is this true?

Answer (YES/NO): NO